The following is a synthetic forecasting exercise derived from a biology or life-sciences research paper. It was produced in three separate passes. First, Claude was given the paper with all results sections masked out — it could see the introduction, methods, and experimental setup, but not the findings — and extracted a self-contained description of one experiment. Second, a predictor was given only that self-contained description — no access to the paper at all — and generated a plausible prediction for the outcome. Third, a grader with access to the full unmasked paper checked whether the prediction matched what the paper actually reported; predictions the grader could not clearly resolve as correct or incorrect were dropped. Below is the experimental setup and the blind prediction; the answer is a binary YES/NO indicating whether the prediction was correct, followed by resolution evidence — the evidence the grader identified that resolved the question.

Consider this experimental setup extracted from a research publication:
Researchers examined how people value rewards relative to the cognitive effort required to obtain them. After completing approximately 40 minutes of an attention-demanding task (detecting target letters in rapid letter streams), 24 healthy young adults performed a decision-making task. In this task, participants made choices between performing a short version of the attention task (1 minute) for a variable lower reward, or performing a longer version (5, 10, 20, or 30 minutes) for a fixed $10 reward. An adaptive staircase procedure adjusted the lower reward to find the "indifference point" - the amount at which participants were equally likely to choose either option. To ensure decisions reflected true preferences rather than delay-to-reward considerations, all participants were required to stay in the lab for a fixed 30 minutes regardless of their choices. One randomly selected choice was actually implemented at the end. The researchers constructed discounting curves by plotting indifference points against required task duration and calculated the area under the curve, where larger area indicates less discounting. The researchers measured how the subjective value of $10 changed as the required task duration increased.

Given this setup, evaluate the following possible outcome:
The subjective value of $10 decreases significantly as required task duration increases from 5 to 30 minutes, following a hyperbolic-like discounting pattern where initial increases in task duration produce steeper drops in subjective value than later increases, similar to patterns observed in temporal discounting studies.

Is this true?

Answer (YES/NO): NO